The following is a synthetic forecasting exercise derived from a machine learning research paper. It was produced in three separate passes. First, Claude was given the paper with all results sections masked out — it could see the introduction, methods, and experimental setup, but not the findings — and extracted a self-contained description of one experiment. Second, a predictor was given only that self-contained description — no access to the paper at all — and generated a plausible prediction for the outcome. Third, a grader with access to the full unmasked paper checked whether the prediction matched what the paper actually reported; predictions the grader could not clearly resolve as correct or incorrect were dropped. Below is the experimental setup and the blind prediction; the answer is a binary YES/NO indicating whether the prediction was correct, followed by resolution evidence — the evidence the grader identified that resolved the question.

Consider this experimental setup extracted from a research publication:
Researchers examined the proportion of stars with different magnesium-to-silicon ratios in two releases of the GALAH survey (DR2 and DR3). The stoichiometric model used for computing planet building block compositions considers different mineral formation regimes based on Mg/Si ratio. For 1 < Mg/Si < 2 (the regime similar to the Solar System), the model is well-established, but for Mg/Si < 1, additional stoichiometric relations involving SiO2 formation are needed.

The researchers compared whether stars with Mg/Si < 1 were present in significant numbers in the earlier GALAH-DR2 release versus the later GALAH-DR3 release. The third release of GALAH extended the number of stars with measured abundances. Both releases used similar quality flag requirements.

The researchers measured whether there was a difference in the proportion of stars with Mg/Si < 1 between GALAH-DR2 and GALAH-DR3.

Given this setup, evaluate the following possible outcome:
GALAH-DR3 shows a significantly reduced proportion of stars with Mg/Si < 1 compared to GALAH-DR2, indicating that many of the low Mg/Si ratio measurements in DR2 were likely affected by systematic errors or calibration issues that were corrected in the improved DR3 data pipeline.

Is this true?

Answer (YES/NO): NO